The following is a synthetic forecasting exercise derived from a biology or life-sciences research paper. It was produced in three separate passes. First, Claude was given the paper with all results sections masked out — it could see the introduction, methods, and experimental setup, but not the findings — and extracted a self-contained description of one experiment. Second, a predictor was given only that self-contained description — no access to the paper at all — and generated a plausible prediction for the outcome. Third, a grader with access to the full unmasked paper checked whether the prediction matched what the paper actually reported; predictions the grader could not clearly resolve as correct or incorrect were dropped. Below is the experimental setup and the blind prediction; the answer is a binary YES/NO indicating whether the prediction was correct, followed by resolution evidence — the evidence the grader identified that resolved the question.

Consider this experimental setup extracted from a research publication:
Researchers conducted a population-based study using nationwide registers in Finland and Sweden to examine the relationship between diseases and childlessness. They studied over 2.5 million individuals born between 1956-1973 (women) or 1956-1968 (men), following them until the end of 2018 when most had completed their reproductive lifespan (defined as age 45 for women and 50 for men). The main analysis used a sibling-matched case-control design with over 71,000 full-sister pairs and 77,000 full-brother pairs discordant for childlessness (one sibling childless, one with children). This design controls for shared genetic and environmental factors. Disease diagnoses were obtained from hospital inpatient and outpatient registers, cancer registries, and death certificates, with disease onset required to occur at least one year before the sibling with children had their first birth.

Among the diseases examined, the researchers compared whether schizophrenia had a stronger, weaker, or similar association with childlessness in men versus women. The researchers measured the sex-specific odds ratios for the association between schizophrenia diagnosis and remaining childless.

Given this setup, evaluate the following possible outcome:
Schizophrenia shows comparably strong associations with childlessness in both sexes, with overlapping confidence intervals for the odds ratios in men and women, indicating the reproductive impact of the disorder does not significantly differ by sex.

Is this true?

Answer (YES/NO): NO